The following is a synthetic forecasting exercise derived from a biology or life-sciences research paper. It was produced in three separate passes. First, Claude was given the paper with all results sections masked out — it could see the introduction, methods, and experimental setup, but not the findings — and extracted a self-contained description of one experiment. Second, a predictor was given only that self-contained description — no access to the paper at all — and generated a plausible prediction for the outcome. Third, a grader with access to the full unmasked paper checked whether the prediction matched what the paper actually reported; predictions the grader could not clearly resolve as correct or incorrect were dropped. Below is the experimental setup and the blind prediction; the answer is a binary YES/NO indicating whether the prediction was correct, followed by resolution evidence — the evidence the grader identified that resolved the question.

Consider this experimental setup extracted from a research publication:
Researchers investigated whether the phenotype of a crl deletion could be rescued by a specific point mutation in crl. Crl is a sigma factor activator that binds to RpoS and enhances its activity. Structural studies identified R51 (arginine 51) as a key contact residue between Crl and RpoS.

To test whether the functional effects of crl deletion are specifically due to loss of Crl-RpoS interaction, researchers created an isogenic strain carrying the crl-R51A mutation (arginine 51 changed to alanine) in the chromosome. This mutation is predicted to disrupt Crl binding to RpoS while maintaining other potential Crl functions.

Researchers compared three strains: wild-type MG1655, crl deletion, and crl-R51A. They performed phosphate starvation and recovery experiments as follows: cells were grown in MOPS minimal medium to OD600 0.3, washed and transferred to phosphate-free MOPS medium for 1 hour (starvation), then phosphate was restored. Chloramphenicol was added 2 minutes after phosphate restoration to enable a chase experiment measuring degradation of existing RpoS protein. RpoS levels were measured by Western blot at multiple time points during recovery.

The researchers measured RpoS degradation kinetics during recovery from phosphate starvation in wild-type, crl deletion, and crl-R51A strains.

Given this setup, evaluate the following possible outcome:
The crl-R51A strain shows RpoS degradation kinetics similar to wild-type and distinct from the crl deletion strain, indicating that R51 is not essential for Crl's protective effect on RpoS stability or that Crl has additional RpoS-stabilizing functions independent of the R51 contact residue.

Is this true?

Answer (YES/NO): NO